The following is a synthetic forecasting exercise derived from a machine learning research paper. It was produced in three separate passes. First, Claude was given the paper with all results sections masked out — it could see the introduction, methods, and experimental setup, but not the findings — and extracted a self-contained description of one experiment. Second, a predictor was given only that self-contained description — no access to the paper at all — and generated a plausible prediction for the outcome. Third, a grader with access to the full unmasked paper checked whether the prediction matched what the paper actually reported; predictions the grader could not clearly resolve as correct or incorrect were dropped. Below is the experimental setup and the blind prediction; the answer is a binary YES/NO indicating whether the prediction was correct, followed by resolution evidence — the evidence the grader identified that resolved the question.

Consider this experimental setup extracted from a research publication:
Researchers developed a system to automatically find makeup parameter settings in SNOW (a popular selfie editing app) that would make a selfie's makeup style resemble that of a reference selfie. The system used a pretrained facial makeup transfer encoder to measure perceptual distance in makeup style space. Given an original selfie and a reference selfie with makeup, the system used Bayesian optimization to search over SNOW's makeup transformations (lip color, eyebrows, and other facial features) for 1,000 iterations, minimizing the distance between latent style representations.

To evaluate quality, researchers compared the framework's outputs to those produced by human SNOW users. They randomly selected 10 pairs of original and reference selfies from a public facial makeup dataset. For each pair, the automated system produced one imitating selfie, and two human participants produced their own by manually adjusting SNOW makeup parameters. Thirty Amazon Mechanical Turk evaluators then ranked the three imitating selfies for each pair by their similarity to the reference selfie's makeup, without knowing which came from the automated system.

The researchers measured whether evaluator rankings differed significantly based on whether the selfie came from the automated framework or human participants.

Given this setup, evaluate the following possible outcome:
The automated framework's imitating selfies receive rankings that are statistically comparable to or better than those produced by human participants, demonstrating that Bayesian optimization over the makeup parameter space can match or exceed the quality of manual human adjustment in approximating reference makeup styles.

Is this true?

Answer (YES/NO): YES